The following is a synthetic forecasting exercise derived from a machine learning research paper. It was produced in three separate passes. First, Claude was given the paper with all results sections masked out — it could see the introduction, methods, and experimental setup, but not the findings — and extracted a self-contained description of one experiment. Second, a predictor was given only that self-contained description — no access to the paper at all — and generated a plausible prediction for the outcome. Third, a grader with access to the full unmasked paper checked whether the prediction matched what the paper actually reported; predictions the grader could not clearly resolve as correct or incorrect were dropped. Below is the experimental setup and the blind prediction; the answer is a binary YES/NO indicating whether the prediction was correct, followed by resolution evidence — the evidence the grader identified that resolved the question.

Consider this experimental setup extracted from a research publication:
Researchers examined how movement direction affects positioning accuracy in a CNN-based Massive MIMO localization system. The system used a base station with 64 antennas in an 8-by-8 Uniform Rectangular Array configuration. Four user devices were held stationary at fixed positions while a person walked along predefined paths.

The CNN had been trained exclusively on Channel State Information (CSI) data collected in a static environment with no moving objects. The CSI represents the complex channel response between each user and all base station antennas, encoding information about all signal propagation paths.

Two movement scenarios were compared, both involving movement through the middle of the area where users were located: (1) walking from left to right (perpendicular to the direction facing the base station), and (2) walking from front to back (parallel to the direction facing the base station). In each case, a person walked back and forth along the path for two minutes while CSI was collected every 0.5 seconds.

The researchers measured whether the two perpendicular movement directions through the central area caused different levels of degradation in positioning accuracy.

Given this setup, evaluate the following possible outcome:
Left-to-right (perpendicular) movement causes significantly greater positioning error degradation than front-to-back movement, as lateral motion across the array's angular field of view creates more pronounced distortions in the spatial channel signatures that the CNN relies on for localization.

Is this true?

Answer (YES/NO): NO